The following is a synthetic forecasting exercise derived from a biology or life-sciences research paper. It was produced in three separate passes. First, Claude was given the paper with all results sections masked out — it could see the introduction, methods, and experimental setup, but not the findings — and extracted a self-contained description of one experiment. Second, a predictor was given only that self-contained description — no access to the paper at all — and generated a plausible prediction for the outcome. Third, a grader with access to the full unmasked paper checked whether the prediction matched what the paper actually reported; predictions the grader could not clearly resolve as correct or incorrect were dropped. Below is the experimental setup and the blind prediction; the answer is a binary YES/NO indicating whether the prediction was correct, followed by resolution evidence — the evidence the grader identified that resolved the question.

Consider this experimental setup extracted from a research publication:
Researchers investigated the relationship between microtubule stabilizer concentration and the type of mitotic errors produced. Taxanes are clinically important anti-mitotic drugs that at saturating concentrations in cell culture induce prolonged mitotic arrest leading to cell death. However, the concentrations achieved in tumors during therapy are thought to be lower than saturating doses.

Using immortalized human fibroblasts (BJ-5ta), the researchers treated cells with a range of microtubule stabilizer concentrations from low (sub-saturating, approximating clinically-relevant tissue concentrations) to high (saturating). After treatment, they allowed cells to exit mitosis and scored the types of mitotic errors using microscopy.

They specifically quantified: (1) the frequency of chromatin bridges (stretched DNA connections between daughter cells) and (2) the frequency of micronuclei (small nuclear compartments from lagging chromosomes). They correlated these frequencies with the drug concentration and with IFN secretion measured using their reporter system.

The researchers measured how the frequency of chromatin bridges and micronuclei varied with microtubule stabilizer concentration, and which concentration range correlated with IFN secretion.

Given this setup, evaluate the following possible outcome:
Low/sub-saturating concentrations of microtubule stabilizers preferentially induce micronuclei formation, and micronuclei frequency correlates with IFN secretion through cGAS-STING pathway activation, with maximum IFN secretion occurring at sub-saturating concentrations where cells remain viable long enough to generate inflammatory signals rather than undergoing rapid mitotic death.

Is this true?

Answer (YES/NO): NO